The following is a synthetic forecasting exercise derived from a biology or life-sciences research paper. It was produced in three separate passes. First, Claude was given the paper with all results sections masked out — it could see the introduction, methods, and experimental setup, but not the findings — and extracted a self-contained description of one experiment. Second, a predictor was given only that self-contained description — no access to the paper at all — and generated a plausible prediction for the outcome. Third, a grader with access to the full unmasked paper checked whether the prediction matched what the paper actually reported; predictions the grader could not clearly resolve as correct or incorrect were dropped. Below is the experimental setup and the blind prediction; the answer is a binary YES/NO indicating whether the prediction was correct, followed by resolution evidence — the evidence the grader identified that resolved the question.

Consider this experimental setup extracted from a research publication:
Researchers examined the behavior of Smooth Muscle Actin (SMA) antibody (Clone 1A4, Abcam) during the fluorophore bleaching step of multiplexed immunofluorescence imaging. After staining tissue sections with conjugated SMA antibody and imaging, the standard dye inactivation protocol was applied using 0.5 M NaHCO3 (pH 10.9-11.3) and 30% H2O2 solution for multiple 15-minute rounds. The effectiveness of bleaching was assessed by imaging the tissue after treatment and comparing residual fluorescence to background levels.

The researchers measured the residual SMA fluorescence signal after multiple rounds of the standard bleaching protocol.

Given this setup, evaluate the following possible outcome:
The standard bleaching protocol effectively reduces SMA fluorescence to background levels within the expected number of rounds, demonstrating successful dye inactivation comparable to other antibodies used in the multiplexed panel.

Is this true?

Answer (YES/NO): NO